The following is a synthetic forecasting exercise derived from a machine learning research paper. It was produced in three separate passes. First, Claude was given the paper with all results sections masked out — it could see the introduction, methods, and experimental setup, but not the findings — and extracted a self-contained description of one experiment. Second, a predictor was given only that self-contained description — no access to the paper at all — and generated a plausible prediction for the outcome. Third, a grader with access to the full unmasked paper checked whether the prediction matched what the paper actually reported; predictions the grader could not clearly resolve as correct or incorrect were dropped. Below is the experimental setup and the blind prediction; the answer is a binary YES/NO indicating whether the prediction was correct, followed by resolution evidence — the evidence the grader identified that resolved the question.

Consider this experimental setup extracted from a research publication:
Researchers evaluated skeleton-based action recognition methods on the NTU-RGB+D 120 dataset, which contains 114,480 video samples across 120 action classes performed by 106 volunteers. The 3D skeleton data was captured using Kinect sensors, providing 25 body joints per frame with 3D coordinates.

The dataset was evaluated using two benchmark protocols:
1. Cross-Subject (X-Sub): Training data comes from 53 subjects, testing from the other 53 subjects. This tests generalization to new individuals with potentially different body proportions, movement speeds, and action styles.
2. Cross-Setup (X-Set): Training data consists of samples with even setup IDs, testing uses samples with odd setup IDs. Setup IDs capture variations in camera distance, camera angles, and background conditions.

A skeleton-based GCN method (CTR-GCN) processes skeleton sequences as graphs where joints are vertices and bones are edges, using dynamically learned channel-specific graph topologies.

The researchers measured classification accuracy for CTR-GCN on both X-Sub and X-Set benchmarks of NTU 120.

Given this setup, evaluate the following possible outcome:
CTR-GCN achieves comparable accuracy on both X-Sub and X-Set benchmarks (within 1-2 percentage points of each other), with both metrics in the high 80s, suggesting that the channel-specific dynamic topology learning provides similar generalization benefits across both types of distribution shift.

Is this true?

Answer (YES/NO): NO